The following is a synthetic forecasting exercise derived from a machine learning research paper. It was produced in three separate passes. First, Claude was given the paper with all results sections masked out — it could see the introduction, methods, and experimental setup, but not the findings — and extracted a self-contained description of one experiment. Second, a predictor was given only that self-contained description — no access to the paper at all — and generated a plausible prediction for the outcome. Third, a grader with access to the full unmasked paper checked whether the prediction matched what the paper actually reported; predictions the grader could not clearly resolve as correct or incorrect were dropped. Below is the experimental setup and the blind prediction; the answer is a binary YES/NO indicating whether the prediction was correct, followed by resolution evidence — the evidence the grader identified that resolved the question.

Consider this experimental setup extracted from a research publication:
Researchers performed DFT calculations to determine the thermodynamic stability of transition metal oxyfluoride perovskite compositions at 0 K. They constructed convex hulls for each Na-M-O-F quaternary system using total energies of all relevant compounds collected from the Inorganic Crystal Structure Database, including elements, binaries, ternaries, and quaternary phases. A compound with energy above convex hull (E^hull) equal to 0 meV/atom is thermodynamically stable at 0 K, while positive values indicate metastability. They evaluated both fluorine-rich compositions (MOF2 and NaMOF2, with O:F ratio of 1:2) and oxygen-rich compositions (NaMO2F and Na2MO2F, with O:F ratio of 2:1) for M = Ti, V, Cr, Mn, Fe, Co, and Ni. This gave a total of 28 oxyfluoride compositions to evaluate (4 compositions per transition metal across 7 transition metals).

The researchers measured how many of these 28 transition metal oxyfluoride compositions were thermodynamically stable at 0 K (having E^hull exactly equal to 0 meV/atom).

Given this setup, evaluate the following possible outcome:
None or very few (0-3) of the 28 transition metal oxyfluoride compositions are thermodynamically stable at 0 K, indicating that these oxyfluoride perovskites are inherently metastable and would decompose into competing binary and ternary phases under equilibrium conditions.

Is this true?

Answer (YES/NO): YES